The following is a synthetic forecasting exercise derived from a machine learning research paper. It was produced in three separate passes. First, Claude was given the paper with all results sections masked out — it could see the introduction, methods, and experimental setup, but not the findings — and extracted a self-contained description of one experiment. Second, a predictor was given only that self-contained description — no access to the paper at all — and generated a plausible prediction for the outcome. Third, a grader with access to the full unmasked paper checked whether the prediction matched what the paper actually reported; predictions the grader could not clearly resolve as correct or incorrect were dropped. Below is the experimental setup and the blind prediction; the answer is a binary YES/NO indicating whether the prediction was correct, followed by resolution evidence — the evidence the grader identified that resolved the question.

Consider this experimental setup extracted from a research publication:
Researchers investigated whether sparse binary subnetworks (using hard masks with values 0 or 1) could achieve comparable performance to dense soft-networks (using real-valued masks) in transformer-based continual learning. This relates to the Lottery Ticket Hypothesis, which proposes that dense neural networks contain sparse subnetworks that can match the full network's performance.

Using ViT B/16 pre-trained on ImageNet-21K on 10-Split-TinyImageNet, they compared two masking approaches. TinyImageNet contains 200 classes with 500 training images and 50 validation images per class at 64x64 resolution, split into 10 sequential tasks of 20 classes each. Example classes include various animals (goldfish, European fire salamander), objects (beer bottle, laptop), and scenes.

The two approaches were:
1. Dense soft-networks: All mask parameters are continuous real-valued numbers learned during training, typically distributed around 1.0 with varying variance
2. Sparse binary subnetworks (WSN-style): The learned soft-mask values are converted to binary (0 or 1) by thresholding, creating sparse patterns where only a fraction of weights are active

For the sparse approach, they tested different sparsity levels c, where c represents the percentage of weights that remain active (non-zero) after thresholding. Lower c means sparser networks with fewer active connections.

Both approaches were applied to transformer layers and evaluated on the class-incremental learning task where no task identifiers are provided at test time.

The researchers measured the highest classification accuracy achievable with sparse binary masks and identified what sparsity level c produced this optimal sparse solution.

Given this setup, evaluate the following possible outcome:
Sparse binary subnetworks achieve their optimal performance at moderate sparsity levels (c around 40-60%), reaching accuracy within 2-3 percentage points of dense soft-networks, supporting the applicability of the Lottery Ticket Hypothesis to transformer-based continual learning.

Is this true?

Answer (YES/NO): NO